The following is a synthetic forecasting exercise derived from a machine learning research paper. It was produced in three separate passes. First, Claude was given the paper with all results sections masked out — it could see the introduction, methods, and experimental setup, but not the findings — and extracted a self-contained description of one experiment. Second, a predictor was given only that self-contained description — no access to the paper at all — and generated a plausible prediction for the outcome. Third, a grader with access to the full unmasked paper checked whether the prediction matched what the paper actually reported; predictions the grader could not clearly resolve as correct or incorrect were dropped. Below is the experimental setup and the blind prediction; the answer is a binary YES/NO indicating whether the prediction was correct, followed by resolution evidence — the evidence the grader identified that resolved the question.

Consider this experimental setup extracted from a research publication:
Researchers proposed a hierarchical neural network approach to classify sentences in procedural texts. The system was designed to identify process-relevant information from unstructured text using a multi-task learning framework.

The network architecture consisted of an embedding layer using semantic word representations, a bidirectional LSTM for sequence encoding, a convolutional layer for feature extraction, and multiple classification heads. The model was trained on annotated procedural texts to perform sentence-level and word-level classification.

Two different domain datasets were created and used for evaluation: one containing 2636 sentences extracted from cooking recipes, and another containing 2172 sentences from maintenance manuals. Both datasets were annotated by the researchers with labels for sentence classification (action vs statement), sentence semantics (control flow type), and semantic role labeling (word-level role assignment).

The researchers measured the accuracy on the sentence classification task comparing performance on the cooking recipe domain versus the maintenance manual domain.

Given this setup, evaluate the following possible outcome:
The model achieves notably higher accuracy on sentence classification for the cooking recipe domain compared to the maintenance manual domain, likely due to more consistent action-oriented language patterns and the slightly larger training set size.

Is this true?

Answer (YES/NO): NO